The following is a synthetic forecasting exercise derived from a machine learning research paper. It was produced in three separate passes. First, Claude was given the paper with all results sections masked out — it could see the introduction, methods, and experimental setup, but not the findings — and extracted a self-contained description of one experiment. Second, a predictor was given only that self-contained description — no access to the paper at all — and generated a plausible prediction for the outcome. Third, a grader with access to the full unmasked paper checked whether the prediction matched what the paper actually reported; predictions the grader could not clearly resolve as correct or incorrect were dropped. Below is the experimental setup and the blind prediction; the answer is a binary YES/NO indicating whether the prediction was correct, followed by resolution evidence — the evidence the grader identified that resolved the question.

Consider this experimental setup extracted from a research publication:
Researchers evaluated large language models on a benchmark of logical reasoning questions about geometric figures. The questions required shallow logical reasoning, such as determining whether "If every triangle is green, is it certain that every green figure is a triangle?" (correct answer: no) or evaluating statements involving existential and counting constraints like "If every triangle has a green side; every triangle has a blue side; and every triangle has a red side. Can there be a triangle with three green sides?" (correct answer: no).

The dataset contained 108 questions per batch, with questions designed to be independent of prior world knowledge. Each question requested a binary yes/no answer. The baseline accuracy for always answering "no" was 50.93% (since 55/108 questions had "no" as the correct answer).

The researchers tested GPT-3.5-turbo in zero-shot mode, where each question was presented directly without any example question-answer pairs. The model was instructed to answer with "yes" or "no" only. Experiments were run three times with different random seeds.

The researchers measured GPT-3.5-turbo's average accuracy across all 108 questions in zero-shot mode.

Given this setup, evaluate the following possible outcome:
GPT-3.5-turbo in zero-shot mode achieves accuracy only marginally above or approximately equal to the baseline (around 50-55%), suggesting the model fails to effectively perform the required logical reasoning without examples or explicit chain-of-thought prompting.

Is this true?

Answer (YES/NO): YES